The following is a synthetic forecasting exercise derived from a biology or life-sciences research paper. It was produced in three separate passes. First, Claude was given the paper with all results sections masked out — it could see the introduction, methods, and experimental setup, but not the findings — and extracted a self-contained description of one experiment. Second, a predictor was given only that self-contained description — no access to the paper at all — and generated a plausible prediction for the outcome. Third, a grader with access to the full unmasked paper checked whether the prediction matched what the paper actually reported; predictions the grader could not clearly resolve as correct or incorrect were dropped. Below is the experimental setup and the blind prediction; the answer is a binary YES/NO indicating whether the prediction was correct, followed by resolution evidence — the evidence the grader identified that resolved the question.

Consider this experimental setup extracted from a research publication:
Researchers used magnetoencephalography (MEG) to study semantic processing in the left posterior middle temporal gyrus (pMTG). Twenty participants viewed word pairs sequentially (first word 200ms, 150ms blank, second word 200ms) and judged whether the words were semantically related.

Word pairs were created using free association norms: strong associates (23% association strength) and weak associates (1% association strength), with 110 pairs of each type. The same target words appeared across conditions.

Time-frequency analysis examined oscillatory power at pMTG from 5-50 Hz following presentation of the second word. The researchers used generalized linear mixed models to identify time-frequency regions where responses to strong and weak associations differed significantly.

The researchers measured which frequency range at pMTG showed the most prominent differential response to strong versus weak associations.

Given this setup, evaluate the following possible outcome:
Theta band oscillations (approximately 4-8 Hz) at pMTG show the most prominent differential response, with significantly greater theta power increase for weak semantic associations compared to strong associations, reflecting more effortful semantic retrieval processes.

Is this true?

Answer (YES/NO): NO